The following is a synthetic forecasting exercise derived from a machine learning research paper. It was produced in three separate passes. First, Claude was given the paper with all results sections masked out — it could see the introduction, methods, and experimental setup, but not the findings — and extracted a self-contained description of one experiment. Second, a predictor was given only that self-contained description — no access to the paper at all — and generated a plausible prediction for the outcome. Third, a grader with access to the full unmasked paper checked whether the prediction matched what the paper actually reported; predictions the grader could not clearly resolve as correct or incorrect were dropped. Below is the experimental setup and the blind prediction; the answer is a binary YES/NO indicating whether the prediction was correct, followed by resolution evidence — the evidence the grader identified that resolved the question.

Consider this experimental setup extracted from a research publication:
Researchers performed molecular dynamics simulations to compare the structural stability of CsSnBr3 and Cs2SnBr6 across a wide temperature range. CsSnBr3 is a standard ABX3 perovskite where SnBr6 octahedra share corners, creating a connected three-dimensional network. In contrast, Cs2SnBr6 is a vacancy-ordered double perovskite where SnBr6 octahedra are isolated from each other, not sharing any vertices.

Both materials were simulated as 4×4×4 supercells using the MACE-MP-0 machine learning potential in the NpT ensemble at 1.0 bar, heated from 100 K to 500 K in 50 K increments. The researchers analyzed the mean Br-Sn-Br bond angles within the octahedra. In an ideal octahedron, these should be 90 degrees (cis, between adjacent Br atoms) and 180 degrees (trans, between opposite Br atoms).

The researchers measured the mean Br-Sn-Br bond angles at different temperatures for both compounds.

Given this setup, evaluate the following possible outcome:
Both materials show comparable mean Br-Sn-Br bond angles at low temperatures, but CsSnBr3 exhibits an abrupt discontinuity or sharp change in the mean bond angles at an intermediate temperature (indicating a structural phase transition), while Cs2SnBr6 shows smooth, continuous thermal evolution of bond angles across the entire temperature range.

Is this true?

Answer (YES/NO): NO